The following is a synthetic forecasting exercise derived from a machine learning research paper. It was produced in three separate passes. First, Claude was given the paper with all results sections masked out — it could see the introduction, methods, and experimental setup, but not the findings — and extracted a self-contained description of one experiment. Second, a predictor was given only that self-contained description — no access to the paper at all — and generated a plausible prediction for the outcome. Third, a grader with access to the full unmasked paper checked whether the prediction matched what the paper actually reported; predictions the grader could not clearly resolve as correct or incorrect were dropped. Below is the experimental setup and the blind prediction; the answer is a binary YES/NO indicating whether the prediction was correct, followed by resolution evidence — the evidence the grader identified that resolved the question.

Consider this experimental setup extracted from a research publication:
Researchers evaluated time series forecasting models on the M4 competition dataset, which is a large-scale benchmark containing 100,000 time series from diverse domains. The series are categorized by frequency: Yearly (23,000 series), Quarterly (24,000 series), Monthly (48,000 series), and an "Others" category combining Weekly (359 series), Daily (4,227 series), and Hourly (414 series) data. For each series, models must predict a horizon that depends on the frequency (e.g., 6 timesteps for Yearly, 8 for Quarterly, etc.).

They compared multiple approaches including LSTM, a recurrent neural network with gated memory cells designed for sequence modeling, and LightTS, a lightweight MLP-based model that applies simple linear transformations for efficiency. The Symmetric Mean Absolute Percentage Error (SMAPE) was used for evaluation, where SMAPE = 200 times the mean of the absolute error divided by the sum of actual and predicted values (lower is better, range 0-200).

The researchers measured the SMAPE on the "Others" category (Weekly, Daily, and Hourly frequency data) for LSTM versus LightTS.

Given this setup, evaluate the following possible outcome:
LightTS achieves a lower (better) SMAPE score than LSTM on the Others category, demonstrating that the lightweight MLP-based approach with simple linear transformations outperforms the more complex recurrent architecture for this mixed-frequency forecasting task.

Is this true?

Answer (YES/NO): YES